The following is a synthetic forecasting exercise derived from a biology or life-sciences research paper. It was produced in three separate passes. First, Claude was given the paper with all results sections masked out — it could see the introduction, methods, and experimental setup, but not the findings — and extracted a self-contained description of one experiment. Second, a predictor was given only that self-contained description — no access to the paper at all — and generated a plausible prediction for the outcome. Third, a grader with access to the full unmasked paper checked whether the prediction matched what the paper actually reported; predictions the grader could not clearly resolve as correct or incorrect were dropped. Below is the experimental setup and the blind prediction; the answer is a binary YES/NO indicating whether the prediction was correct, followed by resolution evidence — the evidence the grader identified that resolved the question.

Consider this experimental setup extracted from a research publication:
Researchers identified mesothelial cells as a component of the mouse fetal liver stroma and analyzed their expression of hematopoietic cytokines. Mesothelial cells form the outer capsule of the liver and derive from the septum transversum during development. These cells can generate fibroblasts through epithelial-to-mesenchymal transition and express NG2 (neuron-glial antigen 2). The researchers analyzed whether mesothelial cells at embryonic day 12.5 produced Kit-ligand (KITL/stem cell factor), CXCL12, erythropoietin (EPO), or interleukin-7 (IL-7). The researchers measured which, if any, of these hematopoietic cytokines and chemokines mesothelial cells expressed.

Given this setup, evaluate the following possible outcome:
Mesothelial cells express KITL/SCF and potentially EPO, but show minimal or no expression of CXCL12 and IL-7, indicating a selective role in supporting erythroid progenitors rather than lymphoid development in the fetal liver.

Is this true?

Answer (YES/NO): NO